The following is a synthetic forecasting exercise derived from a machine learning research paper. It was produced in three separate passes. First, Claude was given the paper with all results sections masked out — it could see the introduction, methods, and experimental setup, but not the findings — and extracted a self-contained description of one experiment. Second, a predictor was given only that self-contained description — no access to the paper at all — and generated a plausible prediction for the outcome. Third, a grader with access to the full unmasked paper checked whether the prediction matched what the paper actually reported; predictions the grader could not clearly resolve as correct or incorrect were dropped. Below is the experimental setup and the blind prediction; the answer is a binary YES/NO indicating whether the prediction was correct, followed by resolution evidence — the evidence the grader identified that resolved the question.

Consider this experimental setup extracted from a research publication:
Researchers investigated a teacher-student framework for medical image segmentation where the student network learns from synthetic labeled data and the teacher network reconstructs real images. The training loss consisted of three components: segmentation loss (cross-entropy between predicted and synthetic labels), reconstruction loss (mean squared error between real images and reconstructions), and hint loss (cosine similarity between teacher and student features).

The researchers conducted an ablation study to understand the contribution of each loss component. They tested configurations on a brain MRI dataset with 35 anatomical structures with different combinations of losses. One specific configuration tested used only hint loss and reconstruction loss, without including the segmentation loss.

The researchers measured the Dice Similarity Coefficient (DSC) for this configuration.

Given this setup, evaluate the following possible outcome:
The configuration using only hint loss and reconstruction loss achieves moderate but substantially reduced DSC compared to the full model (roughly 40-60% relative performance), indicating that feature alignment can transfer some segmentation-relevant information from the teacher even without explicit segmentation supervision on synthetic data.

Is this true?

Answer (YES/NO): NO